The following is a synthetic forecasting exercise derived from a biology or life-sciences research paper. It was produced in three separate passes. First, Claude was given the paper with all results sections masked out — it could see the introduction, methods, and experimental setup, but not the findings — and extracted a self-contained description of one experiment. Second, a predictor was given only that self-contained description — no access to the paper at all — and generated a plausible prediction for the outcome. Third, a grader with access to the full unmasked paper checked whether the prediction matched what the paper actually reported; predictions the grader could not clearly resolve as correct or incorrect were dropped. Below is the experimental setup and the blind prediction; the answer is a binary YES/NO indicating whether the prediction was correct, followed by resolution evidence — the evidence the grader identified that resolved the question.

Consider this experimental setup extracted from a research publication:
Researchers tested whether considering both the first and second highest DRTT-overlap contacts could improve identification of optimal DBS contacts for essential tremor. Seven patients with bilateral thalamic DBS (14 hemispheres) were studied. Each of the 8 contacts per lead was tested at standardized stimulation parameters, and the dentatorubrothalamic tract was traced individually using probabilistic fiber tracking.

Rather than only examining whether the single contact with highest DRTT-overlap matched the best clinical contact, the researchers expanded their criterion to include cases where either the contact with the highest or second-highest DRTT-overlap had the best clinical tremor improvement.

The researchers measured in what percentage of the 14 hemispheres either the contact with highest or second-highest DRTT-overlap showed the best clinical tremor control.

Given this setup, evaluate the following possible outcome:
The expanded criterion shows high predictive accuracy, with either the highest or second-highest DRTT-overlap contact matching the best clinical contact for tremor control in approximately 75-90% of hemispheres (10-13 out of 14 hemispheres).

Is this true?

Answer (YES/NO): YES